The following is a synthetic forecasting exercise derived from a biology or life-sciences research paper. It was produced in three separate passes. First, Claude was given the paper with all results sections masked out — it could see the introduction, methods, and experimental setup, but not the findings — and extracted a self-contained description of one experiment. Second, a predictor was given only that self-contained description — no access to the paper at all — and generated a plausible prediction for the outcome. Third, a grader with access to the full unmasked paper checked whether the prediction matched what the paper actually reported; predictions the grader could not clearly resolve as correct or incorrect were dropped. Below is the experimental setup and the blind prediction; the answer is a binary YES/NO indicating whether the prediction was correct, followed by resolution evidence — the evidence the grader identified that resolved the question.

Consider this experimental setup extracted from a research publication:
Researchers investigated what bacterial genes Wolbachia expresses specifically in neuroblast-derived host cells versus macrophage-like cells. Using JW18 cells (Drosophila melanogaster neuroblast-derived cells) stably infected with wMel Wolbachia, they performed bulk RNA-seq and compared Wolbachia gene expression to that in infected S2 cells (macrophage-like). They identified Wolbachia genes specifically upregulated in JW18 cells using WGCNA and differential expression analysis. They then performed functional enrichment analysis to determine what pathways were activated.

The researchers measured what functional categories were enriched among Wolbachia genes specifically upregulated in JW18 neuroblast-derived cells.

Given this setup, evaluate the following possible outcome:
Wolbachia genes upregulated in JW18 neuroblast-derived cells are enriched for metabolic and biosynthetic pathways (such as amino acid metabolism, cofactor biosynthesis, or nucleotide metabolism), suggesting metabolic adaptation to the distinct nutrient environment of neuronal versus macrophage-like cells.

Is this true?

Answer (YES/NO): YES